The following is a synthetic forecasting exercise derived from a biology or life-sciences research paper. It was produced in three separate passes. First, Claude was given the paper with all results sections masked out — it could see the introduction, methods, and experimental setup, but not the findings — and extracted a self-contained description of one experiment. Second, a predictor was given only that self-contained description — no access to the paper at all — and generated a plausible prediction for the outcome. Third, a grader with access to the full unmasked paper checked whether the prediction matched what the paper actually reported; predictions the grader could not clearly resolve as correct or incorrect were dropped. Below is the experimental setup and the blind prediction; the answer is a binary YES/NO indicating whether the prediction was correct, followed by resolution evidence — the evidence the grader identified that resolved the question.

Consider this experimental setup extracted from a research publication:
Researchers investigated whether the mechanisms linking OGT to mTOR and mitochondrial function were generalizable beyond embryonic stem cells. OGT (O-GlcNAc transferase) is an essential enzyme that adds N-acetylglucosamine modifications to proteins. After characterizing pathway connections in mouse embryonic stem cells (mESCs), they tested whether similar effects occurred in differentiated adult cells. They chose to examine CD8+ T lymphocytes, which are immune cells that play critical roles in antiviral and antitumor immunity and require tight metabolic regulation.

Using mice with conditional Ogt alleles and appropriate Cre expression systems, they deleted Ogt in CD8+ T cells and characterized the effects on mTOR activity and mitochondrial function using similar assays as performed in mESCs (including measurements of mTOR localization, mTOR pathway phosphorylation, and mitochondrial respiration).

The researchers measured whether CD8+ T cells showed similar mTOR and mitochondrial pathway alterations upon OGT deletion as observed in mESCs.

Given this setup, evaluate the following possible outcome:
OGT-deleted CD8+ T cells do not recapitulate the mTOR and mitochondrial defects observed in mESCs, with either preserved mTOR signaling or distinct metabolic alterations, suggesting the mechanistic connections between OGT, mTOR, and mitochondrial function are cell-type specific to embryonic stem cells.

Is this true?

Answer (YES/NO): NO